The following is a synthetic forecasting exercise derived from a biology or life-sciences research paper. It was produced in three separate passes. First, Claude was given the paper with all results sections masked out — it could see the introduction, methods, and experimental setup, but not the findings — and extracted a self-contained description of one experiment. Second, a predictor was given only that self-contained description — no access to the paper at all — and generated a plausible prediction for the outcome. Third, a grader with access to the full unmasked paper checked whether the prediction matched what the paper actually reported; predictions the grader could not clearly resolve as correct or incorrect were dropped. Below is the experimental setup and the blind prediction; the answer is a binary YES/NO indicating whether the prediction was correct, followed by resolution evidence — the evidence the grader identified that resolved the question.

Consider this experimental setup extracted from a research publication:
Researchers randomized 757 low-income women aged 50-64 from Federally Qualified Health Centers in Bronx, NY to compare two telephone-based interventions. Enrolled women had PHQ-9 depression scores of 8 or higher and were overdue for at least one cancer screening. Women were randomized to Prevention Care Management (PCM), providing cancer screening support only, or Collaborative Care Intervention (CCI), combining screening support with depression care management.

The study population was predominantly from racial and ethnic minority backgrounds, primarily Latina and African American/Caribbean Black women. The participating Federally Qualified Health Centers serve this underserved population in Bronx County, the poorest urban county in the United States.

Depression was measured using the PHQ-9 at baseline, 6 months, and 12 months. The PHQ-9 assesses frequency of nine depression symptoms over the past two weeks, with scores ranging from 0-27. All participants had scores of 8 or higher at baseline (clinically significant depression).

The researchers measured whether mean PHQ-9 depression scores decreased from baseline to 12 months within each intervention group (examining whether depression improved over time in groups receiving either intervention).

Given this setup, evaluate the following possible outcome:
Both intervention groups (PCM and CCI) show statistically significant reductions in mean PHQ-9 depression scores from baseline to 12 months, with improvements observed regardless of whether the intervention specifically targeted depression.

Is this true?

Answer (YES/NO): YES